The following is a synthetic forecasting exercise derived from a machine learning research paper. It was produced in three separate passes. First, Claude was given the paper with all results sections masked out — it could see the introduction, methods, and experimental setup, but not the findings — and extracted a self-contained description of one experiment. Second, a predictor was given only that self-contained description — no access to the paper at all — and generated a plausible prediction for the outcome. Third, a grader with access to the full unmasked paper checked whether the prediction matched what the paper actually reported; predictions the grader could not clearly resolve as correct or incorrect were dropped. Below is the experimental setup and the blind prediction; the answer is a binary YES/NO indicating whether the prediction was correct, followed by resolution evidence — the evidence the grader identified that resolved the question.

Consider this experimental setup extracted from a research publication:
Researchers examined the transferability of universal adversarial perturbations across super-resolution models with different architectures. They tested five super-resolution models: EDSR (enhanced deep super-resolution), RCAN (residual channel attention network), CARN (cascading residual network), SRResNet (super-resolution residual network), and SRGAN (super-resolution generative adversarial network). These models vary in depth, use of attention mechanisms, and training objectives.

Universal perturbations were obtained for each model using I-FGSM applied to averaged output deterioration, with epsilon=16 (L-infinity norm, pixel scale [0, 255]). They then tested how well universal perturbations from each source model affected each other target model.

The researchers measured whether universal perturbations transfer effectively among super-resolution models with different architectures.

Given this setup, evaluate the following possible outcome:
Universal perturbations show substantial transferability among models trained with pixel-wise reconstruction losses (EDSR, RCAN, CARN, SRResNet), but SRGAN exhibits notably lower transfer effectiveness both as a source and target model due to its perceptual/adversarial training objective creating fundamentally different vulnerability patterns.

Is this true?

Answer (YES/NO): NO